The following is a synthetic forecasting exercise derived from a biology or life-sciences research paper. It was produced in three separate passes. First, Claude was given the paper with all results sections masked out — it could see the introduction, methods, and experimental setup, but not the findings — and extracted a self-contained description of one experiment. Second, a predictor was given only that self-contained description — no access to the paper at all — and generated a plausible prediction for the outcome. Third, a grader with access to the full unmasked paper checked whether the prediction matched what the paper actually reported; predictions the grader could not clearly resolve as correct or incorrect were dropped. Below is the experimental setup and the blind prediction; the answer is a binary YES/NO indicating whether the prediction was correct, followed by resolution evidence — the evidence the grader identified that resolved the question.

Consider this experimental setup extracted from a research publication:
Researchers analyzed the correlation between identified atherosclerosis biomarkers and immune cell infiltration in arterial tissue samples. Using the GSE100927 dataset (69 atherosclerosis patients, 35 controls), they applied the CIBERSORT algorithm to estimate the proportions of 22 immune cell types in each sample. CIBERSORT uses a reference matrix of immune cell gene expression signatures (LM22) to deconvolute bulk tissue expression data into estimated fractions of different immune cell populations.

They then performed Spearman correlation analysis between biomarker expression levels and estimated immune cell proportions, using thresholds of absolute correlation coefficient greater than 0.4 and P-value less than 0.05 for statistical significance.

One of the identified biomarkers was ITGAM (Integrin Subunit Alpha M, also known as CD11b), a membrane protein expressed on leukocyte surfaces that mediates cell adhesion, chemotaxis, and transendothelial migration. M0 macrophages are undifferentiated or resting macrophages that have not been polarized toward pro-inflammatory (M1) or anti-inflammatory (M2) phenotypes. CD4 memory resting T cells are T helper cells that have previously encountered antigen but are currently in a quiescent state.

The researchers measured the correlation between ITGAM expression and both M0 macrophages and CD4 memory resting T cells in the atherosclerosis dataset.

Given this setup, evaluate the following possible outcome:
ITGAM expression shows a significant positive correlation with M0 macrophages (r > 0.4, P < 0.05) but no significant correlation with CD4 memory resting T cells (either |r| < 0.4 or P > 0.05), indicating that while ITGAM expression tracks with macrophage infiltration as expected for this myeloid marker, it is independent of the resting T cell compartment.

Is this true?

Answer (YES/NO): NO